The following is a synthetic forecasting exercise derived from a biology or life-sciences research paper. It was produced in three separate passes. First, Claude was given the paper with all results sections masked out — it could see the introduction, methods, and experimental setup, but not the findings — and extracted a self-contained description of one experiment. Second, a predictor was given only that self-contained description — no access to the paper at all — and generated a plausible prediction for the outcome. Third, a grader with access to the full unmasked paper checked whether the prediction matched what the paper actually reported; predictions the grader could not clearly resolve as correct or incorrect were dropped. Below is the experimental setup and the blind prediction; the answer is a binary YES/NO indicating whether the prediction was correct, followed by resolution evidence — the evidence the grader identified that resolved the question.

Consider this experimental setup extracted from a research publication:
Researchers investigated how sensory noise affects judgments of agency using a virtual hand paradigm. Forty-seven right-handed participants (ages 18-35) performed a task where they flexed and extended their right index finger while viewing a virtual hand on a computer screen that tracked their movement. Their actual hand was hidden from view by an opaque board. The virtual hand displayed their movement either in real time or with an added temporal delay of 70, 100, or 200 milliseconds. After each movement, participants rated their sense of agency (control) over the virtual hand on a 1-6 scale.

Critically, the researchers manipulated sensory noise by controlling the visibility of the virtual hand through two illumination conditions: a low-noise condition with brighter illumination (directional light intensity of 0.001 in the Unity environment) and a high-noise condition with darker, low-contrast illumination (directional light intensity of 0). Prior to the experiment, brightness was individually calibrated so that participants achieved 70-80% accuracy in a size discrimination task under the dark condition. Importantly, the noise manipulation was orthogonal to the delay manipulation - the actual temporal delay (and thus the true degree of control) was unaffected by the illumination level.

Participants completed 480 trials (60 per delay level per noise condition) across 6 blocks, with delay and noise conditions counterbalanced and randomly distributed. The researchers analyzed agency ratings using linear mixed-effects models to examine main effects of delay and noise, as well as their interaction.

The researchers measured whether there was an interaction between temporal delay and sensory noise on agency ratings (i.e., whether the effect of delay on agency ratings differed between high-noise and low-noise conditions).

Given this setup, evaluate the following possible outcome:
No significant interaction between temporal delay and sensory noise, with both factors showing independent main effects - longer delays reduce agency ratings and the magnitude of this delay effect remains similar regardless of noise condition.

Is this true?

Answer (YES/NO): NO